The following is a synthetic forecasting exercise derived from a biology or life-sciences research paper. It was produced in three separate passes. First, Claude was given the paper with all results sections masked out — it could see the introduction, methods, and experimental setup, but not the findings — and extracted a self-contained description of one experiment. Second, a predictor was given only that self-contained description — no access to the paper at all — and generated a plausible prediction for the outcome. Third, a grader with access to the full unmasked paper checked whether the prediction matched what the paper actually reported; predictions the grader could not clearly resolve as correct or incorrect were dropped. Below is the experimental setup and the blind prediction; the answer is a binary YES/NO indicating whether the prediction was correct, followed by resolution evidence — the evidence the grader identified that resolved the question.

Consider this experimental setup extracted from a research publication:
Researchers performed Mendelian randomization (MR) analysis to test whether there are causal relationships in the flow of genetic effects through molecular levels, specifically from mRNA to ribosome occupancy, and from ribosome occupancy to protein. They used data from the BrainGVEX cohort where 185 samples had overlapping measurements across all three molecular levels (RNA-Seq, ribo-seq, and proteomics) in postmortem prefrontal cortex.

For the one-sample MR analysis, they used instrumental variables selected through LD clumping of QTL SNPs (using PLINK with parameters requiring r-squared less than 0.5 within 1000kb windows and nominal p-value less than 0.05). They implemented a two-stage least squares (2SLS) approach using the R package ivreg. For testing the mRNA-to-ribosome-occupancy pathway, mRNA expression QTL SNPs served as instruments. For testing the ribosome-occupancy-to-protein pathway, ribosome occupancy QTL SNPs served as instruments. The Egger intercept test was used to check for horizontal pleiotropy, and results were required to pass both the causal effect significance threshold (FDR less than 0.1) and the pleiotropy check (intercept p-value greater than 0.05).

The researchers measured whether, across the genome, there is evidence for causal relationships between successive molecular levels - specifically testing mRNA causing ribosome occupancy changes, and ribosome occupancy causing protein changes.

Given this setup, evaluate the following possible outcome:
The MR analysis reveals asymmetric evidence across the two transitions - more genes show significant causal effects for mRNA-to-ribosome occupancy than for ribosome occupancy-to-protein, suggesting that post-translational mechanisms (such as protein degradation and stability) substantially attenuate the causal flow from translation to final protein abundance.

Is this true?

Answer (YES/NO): YES